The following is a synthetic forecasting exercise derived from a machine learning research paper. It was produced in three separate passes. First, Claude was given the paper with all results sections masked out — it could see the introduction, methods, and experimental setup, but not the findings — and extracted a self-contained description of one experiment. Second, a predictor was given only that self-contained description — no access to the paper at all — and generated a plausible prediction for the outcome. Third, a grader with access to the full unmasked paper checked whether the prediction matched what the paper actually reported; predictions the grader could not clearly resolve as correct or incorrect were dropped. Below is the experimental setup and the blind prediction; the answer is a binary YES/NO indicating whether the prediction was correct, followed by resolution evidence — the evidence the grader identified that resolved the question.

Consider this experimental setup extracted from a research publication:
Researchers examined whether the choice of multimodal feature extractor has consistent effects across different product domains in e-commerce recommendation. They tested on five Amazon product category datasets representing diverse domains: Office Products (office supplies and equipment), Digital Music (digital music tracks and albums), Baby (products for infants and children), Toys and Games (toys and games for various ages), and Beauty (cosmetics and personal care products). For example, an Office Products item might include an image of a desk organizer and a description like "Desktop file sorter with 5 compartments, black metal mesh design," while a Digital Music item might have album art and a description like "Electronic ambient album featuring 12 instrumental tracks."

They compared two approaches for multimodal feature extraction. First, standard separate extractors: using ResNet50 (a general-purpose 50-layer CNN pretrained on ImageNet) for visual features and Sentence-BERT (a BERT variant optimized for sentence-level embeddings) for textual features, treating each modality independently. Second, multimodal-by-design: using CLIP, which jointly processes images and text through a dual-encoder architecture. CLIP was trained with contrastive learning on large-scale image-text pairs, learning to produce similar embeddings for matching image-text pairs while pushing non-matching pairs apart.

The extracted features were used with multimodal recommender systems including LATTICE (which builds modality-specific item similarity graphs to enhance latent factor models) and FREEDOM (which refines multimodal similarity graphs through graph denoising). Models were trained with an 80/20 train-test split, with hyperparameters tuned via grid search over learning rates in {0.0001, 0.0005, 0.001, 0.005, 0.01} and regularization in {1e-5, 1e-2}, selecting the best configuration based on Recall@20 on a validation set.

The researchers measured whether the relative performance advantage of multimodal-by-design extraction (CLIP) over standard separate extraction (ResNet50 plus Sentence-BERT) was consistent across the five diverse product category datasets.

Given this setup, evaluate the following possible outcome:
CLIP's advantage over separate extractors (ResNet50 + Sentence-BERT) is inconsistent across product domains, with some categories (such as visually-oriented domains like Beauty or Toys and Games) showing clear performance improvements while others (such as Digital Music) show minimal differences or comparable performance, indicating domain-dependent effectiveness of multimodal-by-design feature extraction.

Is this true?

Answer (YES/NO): NO